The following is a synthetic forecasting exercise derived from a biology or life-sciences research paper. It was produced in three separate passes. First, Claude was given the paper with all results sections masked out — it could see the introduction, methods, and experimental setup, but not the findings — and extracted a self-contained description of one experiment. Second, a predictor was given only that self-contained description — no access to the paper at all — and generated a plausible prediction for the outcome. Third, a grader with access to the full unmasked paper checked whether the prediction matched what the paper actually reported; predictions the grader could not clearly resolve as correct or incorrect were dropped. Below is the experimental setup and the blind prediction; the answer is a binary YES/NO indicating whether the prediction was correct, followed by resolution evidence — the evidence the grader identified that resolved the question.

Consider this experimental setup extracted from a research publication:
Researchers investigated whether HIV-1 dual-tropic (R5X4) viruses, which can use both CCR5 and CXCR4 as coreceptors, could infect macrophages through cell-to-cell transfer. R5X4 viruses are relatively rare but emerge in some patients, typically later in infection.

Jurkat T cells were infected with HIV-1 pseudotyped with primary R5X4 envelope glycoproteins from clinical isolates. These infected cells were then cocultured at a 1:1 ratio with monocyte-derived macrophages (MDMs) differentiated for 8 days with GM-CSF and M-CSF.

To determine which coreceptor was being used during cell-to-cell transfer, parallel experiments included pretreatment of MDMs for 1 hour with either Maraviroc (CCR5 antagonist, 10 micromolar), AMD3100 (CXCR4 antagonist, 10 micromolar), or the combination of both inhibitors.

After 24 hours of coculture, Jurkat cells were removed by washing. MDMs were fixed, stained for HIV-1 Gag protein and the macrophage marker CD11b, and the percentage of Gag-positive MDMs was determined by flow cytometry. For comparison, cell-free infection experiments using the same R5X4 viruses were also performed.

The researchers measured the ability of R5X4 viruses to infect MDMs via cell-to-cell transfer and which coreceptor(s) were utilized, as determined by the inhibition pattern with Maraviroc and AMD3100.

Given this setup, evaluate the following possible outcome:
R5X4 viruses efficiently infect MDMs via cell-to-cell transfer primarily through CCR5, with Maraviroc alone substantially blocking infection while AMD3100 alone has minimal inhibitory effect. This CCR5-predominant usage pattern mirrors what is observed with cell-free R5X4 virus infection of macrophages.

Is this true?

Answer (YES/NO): NO